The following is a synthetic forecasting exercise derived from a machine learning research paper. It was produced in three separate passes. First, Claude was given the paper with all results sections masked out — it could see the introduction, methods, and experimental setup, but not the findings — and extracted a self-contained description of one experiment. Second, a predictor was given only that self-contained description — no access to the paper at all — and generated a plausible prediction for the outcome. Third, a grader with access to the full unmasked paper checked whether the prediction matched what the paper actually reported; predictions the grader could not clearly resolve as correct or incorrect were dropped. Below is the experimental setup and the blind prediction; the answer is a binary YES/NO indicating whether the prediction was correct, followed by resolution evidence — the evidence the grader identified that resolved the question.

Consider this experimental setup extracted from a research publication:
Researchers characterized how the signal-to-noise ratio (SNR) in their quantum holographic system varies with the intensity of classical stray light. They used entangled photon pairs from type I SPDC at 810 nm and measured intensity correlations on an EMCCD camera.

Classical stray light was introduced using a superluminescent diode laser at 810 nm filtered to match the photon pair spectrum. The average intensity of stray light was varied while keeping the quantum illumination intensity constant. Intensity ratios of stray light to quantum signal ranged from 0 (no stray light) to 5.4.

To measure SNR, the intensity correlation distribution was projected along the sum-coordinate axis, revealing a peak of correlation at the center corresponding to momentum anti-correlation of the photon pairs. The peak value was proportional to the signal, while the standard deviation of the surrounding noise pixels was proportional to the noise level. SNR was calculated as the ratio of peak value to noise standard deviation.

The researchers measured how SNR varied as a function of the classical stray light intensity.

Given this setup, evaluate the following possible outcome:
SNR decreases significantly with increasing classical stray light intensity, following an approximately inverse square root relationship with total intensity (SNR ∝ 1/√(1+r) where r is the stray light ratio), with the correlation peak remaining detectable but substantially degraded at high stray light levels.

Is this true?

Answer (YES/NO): NO